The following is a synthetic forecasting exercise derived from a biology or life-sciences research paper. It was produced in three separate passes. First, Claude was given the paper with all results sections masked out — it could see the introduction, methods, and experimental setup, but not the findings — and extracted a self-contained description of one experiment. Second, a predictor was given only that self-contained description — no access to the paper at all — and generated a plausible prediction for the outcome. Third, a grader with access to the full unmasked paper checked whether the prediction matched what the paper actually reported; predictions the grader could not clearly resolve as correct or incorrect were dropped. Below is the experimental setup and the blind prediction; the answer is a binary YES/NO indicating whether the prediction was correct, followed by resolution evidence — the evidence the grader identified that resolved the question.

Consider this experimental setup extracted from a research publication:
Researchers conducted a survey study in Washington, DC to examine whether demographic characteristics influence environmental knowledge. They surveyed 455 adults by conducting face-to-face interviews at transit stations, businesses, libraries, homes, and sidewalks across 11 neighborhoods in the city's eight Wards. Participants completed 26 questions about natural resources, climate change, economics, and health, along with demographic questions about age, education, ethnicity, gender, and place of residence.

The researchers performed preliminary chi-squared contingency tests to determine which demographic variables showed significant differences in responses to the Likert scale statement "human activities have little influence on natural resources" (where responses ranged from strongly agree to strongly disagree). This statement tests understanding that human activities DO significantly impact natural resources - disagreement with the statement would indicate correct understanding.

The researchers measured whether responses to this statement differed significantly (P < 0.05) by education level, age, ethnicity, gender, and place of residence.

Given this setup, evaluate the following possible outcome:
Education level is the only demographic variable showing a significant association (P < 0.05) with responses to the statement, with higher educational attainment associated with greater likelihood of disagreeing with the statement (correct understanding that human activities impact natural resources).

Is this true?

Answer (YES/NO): YES